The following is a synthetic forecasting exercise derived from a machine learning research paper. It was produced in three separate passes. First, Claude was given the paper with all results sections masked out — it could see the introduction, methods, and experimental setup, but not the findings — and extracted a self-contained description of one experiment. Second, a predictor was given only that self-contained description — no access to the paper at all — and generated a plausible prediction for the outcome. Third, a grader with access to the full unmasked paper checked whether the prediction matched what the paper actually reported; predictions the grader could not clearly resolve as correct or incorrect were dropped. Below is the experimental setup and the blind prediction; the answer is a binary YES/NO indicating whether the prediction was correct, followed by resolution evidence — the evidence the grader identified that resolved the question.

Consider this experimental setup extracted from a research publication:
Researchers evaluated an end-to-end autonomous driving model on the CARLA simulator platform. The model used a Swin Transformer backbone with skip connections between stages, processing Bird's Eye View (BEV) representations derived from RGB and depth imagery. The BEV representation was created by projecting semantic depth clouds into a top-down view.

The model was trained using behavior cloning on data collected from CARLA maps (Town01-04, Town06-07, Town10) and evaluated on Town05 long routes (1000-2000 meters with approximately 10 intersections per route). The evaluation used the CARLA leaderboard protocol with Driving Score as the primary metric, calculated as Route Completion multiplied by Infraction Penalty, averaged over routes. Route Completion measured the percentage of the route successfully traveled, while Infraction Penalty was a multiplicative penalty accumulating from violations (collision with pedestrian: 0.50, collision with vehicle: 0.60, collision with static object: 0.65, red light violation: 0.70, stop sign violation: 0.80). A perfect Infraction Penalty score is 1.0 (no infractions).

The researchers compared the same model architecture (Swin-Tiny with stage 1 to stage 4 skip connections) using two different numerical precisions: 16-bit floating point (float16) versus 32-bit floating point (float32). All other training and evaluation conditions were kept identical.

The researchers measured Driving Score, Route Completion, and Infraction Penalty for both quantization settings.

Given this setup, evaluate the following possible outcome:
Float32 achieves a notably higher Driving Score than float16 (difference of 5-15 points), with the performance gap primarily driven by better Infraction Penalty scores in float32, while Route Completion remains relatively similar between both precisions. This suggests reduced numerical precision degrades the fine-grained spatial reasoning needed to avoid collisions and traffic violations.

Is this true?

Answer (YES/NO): NO